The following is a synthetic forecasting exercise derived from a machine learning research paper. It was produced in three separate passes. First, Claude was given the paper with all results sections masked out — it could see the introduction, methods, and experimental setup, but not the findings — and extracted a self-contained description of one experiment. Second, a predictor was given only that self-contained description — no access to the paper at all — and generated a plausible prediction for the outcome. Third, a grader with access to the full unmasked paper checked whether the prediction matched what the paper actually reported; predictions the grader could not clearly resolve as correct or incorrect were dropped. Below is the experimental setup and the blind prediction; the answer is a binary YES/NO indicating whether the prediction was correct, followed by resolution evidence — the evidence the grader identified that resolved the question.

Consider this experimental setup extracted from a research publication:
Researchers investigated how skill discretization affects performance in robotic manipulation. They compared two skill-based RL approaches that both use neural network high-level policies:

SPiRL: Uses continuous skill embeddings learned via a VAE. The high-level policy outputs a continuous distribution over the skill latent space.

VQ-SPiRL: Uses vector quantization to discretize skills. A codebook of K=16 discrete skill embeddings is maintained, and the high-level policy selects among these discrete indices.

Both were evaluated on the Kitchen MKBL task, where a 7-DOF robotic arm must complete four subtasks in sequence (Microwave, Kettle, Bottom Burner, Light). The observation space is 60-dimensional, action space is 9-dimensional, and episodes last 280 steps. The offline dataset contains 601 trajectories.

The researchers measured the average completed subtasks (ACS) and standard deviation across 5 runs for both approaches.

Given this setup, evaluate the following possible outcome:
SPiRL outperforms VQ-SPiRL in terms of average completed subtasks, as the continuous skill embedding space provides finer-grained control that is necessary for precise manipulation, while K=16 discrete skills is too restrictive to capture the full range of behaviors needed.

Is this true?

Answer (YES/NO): YES